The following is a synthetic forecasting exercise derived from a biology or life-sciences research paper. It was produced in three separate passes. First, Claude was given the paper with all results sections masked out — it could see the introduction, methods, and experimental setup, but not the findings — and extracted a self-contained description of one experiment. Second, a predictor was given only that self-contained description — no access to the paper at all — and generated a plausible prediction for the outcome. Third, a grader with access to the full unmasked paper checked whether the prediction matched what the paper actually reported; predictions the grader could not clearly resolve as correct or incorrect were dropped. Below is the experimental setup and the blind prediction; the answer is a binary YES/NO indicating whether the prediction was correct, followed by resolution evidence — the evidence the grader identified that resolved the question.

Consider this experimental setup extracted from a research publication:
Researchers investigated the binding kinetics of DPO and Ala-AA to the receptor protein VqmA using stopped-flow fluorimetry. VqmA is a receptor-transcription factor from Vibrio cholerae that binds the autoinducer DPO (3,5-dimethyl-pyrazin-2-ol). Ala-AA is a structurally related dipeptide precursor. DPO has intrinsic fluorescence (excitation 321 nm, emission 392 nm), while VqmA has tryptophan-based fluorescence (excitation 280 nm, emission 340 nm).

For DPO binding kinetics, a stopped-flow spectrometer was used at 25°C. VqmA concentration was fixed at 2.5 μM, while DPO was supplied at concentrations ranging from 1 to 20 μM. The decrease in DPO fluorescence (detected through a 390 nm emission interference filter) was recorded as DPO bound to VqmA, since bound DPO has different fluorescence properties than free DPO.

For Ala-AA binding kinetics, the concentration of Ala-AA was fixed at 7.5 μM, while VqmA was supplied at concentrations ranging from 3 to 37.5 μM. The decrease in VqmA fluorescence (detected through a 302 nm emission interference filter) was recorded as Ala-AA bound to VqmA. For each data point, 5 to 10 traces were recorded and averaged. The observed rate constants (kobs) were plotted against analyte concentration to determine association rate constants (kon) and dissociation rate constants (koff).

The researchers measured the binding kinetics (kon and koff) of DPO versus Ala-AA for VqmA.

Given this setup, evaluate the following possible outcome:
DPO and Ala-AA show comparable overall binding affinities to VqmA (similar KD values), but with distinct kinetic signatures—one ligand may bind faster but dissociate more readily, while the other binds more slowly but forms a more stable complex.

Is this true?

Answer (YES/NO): NO